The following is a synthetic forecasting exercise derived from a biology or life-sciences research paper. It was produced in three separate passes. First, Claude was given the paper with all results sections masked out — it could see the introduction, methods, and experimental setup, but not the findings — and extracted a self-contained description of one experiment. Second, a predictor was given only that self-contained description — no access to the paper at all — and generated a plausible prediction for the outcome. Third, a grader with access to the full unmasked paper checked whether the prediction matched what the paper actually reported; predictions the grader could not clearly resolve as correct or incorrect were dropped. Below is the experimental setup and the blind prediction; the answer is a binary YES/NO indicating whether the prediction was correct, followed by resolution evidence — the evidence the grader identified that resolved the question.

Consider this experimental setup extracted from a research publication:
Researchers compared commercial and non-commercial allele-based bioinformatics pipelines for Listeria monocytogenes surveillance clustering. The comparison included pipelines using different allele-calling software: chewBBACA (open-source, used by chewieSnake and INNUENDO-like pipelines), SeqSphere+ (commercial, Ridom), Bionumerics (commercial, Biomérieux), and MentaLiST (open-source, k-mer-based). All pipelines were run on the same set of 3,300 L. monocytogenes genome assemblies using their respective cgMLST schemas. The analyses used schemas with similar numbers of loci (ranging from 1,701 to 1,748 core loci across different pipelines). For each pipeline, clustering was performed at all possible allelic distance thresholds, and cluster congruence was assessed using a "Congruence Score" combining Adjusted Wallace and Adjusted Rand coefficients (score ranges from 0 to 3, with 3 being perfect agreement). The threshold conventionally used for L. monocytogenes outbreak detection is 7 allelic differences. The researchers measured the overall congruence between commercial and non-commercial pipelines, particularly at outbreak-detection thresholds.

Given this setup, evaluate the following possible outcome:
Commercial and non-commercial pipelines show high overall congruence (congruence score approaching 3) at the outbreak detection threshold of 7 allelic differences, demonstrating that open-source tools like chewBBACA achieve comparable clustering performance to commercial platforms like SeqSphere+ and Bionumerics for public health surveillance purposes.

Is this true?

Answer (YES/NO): YES